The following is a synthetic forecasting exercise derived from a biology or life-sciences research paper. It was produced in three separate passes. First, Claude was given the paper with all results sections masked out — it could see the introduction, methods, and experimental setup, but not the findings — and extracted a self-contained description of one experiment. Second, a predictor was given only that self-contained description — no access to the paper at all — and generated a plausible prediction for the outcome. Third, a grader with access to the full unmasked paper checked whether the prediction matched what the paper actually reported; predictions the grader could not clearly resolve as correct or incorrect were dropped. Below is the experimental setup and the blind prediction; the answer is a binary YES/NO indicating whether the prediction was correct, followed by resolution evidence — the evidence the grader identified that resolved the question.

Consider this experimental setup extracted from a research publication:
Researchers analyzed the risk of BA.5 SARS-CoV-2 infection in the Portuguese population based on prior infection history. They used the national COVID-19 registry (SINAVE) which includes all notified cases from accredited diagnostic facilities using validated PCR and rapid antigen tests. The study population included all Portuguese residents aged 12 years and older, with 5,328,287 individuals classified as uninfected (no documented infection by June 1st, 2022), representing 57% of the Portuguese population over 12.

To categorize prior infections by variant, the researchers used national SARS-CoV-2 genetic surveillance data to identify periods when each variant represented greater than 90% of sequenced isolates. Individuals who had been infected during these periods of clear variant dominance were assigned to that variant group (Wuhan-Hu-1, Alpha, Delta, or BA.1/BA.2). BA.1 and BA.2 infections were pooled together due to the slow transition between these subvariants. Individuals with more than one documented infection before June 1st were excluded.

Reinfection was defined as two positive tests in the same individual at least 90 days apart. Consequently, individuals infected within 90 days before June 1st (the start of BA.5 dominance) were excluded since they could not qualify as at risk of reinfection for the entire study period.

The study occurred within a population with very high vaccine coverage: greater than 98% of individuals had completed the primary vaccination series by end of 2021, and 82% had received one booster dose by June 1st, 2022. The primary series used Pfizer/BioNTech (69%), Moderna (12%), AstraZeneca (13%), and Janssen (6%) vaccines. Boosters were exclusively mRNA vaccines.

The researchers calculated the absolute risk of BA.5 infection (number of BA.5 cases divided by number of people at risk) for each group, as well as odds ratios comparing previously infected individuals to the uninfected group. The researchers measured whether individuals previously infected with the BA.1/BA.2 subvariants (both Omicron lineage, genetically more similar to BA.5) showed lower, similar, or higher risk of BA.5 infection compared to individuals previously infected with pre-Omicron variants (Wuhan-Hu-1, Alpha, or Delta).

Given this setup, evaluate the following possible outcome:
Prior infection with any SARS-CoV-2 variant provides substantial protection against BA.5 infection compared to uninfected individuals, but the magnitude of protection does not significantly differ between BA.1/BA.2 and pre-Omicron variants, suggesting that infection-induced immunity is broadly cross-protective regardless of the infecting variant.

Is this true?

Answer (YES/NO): NO